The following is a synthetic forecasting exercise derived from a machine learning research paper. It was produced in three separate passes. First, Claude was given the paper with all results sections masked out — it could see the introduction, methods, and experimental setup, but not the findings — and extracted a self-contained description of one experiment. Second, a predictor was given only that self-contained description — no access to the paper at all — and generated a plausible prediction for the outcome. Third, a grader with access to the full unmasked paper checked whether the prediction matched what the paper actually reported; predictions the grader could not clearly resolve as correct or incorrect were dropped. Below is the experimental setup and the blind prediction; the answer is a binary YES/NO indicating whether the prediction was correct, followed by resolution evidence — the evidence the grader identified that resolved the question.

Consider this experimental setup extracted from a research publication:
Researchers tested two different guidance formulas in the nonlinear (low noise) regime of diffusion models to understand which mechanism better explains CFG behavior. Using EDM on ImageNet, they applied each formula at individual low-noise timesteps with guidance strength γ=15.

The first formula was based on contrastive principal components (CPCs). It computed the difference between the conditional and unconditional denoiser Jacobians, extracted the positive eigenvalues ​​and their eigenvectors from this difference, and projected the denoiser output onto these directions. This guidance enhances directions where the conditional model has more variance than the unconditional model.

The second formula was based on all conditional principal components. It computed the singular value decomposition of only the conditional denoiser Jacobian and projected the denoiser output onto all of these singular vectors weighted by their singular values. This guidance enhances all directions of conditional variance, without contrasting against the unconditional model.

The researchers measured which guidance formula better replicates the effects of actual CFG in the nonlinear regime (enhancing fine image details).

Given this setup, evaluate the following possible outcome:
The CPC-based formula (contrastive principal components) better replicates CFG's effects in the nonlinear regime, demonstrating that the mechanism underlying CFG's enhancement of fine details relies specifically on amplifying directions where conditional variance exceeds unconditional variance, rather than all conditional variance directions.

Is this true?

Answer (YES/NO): YES